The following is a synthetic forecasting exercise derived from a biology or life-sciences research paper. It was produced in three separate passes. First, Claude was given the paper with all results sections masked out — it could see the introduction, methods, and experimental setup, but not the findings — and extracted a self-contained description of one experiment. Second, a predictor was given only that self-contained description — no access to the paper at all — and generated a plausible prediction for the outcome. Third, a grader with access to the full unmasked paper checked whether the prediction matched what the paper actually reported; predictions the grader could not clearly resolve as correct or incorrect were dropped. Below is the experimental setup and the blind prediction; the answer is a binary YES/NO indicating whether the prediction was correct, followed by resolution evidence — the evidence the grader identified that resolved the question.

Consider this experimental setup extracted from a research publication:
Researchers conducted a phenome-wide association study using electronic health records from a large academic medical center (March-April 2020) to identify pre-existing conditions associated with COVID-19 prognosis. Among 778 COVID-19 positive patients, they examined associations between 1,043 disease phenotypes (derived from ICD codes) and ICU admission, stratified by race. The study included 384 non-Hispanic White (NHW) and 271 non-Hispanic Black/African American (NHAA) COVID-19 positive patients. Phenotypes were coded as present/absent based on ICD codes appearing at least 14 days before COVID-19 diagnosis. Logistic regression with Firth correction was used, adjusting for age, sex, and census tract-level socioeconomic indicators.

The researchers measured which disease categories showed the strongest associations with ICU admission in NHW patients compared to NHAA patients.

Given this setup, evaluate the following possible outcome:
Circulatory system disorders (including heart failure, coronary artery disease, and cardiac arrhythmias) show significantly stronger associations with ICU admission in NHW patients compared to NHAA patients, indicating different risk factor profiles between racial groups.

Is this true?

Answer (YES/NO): NO